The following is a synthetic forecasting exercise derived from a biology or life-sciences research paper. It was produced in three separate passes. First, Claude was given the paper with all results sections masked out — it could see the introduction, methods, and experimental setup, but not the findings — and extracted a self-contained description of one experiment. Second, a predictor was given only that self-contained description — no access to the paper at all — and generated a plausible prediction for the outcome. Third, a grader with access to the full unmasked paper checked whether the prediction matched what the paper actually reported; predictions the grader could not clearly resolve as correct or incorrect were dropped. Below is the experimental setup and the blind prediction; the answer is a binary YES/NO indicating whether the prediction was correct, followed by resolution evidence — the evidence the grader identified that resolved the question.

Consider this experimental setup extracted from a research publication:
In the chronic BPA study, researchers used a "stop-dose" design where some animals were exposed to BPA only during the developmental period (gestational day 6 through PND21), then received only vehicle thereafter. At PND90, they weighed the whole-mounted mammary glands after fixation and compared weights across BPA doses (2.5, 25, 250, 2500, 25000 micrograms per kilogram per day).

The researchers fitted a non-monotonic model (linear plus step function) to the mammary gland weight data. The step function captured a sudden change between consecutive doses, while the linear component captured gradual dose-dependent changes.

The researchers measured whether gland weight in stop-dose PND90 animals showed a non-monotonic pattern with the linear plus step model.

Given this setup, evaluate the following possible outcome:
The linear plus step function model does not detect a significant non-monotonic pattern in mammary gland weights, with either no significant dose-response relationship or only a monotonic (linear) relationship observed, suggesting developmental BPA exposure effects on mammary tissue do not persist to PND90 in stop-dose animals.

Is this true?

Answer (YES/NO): NO